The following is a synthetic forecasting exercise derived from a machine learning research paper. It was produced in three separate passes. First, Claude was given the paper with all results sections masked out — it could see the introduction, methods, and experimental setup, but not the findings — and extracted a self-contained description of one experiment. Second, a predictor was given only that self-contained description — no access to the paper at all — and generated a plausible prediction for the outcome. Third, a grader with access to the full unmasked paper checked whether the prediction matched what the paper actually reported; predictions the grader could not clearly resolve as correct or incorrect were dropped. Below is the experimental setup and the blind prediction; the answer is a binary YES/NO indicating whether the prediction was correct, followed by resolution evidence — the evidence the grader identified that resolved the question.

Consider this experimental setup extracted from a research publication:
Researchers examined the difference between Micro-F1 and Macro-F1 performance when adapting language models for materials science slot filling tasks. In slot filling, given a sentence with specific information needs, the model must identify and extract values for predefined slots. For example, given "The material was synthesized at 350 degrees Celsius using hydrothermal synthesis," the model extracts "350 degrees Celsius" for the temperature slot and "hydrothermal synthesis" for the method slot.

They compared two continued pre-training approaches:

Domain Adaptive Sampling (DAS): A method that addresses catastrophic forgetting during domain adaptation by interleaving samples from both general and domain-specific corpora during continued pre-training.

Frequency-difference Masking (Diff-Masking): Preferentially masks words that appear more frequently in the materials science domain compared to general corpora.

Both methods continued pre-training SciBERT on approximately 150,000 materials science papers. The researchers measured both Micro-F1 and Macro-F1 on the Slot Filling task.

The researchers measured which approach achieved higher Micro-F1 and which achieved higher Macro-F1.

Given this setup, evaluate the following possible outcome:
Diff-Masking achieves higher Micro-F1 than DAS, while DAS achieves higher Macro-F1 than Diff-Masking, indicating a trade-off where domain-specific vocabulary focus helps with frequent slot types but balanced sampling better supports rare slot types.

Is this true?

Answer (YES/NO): NO